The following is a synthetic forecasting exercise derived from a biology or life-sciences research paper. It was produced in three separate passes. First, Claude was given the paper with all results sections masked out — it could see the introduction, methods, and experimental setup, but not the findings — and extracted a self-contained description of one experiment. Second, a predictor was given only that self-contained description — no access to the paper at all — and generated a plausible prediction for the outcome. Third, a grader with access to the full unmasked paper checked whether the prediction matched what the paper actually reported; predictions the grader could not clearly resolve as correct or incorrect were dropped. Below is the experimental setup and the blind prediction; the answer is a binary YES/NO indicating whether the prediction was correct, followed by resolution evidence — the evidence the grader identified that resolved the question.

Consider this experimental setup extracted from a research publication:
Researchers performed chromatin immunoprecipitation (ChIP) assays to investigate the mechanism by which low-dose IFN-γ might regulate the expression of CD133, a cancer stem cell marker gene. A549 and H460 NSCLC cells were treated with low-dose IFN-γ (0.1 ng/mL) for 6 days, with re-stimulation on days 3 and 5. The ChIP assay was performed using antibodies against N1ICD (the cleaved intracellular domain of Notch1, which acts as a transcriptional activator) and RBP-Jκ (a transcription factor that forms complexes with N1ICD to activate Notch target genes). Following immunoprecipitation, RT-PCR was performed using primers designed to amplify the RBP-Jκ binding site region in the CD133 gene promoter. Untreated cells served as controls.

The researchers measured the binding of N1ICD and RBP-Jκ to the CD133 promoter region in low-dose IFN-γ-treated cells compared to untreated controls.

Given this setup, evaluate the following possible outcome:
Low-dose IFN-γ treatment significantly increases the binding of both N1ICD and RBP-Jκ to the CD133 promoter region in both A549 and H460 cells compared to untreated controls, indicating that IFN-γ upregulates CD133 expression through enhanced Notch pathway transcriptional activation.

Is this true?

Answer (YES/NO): YES